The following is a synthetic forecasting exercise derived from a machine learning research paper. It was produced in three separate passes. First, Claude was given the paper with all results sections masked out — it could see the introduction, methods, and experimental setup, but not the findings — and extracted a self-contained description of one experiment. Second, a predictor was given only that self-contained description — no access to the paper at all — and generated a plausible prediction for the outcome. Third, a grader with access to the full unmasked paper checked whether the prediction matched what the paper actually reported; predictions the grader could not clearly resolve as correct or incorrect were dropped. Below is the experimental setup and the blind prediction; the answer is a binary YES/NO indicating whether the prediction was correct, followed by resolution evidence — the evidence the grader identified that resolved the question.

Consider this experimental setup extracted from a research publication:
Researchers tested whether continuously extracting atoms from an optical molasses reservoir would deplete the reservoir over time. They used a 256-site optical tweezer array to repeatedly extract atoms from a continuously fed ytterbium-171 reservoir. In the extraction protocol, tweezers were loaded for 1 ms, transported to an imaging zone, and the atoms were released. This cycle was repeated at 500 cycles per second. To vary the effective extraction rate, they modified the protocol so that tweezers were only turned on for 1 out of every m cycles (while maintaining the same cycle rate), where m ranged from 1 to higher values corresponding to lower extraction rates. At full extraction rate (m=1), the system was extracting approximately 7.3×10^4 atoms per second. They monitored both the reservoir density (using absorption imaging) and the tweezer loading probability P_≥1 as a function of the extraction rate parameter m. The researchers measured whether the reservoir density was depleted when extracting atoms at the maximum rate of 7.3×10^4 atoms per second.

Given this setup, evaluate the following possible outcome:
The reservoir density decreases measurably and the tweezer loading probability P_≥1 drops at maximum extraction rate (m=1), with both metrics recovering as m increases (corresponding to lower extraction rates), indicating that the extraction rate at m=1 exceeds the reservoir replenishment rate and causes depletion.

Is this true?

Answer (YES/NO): NO